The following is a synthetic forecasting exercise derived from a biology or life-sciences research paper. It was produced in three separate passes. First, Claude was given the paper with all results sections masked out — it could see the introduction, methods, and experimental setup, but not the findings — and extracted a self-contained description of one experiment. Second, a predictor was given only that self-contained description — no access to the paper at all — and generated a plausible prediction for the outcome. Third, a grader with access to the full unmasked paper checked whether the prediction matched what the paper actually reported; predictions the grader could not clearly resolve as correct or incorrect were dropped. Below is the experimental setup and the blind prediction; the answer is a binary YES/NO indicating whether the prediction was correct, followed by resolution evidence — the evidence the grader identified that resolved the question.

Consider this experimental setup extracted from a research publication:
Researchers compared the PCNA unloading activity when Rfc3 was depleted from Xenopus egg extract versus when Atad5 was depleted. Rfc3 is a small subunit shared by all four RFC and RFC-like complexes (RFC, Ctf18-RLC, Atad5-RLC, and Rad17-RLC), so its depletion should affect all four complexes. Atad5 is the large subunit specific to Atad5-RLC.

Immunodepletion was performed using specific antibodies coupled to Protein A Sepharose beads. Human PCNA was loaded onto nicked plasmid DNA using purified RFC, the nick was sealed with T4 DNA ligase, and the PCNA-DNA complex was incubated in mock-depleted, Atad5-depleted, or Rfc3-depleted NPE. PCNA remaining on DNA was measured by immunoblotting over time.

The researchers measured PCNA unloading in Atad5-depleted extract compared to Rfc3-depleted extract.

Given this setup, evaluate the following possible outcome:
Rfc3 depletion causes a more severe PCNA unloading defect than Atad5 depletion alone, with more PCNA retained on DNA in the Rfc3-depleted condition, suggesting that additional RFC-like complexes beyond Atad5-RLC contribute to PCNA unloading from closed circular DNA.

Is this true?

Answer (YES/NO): NO